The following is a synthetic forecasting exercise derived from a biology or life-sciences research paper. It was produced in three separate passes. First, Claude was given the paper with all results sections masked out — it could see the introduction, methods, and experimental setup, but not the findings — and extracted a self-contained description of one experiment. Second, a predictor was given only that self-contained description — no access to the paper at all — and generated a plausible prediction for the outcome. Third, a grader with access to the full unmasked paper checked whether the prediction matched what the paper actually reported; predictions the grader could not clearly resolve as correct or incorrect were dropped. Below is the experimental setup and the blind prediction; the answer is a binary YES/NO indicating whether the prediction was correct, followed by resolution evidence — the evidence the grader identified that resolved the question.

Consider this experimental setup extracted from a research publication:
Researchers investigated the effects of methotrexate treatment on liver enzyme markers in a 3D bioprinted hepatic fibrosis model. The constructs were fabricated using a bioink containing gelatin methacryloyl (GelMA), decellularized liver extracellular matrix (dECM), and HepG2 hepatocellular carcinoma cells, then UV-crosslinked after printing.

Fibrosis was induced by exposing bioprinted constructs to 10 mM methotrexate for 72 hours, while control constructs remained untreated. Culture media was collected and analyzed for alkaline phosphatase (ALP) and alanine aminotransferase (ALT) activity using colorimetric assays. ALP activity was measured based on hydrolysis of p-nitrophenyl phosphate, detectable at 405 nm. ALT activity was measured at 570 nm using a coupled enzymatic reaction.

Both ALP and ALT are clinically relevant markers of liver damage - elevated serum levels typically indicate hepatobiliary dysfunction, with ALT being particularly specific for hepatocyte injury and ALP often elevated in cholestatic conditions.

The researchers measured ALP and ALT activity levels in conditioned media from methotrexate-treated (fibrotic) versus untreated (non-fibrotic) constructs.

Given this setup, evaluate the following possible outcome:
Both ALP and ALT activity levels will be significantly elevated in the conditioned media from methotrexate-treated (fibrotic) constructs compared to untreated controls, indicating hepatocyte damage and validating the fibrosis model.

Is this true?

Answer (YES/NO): YES